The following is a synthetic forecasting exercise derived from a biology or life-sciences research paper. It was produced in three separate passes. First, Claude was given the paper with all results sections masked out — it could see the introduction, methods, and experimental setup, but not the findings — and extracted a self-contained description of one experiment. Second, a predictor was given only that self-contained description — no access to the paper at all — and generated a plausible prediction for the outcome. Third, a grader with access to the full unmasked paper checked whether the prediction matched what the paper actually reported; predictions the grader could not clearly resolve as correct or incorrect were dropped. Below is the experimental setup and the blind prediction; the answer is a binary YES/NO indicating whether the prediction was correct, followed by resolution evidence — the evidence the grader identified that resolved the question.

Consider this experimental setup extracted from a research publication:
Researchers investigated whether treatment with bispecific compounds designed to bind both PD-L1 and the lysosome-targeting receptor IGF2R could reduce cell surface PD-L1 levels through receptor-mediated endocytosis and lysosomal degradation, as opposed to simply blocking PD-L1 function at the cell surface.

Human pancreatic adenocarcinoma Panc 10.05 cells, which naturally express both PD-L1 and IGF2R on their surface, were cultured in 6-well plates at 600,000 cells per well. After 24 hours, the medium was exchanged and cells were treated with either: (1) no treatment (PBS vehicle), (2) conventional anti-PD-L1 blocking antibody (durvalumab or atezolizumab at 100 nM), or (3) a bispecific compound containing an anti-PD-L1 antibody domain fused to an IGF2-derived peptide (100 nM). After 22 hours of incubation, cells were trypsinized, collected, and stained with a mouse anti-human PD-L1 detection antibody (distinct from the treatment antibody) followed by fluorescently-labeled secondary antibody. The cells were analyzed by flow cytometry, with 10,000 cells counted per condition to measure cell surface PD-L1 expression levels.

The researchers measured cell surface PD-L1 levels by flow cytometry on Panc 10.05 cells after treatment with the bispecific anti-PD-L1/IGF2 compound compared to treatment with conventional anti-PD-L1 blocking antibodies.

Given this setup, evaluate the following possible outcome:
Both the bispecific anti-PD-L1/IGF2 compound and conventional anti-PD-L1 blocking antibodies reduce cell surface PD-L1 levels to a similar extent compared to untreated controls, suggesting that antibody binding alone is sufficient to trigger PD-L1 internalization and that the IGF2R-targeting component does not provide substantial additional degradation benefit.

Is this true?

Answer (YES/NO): NO